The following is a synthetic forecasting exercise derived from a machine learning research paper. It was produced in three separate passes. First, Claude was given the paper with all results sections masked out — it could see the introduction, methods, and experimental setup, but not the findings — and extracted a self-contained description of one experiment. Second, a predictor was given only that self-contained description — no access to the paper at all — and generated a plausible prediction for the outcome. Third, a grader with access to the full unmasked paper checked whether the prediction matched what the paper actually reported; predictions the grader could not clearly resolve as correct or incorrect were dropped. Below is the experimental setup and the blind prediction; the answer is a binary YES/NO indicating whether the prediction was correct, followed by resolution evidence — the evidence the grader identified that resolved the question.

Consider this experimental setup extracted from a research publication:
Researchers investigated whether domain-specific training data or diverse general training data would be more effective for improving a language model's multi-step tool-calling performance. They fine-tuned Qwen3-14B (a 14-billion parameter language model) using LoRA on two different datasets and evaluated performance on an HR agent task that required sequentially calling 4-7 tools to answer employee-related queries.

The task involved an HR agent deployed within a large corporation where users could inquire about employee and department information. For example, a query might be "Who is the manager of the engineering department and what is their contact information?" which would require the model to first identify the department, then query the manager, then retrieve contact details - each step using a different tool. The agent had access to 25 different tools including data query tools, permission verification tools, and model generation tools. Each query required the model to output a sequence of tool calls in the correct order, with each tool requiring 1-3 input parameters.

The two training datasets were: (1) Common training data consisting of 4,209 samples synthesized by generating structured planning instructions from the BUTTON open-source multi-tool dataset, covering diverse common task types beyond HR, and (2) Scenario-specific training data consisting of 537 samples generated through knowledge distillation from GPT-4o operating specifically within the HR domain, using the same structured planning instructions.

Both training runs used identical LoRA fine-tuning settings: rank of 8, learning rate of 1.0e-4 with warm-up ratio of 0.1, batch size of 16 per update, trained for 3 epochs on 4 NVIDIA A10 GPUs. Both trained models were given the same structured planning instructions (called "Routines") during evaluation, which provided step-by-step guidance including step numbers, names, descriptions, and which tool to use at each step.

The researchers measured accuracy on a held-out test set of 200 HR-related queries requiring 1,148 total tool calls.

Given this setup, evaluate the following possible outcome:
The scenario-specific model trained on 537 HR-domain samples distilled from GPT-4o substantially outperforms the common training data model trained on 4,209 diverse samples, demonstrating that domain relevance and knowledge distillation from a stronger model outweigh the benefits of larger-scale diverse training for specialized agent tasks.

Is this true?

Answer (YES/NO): YES